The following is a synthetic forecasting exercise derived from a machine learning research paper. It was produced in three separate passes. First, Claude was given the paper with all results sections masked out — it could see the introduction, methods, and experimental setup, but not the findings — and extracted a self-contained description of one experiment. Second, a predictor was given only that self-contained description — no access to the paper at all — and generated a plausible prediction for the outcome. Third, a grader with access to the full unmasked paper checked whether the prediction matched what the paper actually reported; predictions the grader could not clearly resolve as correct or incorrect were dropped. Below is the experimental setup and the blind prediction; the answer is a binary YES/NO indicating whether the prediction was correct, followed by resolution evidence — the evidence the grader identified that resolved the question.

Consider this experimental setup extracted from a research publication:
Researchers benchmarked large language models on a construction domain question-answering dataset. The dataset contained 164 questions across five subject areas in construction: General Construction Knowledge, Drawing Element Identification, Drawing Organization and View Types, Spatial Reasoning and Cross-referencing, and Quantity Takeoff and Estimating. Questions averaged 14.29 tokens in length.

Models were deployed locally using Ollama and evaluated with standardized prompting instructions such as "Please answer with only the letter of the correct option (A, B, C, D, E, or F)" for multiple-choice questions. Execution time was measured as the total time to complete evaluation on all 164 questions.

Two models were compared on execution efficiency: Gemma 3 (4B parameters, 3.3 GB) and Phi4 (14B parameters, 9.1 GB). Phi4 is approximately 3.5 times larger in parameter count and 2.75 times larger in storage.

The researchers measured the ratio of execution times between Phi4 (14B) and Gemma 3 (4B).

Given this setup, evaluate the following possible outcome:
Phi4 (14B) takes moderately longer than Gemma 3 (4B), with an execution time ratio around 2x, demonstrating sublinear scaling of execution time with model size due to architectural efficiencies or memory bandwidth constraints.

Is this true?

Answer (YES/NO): NO